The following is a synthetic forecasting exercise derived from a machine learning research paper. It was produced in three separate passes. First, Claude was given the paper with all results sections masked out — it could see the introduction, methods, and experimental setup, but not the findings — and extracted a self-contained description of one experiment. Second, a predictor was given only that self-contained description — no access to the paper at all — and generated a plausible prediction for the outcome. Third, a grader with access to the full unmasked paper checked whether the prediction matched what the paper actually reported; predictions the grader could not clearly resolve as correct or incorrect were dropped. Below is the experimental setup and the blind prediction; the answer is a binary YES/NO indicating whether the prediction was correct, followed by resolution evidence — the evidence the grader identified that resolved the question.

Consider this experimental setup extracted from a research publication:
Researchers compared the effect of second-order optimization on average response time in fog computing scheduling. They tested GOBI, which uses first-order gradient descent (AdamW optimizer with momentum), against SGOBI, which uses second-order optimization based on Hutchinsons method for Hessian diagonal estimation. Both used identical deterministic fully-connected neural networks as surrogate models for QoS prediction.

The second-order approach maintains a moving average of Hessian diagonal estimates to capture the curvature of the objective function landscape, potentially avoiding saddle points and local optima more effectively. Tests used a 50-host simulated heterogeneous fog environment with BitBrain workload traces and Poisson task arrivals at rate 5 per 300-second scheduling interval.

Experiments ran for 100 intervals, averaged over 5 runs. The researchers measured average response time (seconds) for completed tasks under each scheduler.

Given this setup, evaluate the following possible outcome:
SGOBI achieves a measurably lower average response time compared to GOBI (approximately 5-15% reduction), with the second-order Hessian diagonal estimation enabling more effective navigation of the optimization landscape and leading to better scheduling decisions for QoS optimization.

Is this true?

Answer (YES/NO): NO